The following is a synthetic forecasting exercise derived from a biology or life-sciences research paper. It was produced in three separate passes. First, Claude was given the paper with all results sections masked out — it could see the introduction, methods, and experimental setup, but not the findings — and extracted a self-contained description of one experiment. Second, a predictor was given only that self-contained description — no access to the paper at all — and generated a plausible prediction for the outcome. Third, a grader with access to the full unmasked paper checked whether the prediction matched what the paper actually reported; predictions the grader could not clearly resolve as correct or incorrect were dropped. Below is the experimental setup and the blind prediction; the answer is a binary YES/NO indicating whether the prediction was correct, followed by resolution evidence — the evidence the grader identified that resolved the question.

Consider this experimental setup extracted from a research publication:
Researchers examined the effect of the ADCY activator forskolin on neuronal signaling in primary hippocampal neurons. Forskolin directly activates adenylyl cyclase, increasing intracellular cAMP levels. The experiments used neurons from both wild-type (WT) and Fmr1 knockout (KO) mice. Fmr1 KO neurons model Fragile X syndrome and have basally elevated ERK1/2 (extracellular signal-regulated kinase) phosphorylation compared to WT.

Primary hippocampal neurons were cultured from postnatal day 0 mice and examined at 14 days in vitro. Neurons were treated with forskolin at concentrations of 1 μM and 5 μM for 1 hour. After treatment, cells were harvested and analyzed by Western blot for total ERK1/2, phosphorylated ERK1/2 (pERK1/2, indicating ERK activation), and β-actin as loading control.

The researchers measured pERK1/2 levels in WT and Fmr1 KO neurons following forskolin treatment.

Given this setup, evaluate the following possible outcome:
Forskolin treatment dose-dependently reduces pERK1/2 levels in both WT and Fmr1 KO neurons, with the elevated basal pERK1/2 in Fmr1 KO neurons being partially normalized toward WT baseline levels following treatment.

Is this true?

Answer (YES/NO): NO